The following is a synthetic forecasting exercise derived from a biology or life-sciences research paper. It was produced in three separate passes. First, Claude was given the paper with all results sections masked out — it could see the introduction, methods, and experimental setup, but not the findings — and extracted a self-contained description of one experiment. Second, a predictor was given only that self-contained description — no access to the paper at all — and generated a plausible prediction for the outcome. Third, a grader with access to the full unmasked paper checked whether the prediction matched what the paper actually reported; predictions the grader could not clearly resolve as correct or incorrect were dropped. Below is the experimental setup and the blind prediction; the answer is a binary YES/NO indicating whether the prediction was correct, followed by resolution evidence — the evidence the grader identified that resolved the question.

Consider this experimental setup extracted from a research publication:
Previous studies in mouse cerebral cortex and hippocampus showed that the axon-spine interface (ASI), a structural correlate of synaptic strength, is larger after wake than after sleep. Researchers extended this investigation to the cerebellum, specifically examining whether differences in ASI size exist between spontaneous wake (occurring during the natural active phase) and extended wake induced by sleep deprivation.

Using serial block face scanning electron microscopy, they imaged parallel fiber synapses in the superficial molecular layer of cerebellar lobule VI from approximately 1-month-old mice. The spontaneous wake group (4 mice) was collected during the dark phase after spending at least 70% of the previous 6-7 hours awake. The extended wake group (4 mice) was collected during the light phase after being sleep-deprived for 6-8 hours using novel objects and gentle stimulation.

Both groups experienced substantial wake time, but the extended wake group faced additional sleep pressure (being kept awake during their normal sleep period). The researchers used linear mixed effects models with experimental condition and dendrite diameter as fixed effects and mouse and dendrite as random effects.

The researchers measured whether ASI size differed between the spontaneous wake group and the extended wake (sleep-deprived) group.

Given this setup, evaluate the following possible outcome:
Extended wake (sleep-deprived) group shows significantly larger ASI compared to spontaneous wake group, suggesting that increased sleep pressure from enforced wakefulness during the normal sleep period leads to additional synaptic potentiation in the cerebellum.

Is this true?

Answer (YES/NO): YES